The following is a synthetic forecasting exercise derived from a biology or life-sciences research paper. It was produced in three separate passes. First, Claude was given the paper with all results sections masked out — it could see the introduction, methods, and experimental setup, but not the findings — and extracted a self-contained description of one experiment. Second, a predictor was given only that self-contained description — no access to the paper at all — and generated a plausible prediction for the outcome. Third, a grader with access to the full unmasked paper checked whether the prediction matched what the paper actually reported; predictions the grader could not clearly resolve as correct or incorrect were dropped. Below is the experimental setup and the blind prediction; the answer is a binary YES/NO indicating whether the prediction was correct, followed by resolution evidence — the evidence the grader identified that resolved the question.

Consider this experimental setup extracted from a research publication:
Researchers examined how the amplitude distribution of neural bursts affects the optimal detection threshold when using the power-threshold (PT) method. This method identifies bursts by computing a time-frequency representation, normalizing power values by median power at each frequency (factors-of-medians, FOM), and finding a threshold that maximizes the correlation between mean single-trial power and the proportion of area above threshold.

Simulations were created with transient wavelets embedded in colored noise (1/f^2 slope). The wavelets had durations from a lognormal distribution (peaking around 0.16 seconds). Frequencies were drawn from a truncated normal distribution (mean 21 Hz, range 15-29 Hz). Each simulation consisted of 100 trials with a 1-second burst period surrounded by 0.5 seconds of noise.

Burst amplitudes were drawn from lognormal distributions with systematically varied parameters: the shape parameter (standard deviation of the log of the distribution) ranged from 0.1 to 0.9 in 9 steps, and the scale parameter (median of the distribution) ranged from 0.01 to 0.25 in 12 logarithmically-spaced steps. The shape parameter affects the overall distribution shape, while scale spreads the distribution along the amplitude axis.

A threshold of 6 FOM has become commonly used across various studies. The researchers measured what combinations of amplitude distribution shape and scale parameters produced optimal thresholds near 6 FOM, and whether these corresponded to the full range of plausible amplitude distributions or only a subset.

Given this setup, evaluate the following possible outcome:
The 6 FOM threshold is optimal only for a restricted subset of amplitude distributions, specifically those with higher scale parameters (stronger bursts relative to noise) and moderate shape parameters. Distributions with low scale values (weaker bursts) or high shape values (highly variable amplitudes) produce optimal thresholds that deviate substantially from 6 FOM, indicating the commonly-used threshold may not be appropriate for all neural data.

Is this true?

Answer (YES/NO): NO